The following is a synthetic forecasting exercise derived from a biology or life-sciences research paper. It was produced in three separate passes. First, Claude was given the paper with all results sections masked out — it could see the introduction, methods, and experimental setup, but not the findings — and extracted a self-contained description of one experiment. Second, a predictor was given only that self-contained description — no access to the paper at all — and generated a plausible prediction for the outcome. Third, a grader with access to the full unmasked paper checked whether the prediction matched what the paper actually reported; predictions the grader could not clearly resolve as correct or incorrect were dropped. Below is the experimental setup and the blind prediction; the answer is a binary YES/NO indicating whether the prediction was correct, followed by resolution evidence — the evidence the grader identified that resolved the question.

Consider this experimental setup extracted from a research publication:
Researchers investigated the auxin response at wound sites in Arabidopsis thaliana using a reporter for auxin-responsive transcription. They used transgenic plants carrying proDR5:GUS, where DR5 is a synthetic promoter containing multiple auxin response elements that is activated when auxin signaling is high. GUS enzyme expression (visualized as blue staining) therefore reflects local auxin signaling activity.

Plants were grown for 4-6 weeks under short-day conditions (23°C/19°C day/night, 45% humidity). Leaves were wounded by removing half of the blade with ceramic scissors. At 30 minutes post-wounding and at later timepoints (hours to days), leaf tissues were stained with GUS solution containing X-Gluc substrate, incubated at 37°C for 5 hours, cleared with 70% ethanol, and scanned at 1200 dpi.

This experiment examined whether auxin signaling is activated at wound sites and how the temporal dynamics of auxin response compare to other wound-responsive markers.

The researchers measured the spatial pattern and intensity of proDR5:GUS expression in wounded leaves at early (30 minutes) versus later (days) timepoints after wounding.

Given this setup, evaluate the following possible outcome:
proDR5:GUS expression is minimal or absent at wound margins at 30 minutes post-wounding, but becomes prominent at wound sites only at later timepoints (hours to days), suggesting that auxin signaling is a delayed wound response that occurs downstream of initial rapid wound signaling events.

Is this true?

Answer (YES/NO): NO